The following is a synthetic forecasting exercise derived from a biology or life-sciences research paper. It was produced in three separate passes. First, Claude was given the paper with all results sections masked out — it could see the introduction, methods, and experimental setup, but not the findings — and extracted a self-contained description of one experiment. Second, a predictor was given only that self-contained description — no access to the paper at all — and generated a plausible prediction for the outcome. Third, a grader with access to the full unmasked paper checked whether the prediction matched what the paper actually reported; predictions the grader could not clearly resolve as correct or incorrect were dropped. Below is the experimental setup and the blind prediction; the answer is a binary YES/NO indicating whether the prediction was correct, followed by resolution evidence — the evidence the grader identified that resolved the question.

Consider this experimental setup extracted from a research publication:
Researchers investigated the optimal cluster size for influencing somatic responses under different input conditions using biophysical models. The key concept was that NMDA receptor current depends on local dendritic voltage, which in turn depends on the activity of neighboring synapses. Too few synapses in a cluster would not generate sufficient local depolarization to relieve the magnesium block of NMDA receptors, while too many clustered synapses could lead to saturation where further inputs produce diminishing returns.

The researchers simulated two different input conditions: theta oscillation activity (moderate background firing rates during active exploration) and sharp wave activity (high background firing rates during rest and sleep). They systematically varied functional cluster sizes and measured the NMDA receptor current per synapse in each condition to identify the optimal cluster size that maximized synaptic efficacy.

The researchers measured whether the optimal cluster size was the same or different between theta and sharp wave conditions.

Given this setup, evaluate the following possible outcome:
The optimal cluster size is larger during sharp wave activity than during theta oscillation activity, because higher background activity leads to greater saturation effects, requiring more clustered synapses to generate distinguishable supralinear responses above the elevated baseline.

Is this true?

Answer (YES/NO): NO